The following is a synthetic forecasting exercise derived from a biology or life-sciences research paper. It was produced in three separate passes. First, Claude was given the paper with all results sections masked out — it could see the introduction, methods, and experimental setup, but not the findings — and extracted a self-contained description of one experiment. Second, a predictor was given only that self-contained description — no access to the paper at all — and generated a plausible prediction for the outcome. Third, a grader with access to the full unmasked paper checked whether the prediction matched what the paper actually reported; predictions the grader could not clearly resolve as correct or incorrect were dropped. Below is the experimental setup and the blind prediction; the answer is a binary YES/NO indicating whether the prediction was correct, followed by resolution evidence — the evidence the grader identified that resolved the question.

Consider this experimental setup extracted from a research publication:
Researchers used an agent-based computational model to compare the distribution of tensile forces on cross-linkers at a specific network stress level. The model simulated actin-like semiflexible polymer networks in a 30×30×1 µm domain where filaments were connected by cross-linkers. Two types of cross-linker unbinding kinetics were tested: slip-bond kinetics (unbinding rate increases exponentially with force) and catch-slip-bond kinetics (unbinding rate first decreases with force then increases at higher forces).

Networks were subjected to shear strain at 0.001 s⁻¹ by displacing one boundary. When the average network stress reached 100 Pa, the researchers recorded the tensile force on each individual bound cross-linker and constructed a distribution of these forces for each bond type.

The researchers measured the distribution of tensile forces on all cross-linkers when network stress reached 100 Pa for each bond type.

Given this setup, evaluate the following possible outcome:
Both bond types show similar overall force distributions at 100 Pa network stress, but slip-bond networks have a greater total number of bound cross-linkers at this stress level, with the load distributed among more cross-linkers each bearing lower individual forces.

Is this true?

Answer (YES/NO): NO